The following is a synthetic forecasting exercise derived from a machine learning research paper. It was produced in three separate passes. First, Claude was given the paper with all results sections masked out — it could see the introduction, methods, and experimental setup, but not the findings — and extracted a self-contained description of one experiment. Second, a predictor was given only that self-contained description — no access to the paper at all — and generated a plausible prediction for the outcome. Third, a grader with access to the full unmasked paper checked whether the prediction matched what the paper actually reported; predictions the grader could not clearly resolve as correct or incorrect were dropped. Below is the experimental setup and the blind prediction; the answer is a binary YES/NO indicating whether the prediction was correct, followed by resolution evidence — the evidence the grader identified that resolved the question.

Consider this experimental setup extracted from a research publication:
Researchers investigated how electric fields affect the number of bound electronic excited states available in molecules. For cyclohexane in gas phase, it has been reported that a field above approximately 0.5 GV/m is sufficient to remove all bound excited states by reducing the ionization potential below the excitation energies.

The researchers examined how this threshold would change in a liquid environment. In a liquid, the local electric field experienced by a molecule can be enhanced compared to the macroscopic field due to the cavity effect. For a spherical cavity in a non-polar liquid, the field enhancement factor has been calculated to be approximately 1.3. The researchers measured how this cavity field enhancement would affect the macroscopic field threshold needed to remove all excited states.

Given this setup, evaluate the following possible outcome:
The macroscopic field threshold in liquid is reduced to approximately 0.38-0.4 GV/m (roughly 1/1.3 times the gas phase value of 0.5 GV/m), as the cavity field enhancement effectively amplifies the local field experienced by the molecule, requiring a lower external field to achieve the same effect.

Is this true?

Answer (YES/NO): NO